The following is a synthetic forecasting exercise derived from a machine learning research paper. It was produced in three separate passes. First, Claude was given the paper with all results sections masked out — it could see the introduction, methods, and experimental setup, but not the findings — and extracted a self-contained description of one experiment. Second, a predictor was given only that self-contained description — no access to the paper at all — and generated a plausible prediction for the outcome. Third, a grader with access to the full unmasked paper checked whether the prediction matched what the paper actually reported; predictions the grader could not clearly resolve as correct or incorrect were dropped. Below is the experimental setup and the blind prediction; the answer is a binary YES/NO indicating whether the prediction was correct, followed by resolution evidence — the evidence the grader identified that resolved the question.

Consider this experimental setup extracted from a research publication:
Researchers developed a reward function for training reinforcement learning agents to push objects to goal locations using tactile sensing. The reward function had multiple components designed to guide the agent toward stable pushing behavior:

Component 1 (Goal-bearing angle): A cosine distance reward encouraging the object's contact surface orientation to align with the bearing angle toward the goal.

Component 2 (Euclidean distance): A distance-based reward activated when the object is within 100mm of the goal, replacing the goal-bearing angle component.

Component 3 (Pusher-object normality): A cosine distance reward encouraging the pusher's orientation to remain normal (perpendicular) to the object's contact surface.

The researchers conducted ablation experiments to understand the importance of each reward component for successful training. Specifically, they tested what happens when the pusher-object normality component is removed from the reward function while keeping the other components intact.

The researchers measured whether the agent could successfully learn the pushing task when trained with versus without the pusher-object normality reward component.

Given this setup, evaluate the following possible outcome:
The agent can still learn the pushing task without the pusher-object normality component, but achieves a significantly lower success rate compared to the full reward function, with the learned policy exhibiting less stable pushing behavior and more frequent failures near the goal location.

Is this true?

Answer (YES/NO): NO